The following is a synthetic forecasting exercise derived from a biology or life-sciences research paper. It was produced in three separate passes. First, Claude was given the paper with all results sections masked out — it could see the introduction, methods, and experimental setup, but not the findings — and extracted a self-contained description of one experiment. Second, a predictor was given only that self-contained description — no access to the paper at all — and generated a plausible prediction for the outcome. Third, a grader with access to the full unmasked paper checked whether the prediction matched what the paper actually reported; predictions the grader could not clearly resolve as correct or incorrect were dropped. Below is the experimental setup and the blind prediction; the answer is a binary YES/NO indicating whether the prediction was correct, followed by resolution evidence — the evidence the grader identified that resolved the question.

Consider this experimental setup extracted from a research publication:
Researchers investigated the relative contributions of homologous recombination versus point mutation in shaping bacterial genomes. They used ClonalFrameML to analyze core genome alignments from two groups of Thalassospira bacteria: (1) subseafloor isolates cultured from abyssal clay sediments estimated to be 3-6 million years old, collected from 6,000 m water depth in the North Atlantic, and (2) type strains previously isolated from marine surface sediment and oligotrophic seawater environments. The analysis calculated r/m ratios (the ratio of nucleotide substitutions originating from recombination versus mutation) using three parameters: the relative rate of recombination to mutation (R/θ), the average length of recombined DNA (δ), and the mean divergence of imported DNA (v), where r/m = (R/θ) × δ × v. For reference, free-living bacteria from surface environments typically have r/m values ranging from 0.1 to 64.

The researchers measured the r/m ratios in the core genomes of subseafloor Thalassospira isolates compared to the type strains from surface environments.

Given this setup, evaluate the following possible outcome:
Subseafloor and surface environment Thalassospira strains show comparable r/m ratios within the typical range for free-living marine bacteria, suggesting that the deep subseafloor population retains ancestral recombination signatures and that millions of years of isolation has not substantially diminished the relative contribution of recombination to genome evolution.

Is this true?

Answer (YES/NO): NO